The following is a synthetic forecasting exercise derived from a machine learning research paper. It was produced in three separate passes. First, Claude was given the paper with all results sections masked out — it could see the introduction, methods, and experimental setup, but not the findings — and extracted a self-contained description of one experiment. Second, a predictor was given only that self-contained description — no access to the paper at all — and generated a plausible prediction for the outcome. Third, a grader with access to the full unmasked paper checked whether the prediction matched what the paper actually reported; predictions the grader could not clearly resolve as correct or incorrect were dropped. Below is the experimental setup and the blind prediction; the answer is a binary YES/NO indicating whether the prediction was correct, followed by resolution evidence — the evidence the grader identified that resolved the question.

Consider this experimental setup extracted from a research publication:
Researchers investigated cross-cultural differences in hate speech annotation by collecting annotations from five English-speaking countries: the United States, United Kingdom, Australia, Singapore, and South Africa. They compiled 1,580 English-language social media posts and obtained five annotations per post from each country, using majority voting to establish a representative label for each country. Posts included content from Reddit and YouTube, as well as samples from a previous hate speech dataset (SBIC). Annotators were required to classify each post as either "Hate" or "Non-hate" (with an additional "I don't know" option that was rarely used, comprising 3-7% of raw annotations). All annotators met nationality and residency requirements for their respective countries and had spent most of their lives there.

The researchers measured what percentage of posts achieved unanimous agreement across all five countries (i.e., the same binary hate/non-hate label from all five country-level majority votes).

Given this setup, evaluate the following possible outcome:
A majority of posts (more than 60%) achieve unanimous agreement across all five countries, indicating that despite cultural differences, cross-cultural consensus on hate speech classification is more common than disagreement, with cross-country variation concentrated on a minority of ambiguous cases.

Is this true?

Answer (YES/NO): NO